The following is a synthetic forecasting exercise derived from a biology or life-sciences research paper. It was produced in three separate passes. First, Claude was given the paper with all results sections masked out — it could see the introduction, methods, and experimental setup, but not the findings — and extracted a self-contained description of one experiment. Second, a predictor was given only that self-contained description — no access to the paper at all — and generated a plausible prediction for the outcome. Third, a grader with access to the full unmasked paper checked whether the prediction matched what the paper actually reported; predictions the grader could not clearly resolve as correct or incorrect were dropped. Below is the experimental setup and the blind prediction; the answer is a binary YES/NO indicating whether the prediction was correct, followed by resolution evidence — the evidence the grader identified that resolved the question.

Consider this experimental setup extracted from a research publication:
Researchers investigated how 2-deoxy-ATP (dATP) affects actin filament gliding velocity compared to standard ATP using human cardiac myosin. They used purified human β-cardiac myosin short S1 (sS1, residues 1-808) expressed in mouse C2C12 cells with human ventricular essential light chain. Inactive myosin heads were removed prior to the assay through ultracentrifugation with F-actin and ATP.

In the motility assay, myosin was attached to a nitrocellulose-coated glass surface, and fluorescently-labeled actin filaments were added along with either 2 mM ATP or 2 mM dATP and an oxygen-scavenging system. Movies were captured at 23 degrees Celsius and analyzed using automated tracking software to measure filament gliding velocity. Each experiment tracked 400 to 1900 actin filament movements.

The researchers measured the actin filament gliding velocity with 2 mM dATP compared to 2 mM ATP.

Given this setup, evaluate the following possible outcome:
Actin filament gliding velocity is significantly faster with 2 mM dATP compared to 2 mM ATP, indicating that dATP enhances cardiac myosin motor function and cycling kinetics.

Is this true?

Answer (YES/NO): YES